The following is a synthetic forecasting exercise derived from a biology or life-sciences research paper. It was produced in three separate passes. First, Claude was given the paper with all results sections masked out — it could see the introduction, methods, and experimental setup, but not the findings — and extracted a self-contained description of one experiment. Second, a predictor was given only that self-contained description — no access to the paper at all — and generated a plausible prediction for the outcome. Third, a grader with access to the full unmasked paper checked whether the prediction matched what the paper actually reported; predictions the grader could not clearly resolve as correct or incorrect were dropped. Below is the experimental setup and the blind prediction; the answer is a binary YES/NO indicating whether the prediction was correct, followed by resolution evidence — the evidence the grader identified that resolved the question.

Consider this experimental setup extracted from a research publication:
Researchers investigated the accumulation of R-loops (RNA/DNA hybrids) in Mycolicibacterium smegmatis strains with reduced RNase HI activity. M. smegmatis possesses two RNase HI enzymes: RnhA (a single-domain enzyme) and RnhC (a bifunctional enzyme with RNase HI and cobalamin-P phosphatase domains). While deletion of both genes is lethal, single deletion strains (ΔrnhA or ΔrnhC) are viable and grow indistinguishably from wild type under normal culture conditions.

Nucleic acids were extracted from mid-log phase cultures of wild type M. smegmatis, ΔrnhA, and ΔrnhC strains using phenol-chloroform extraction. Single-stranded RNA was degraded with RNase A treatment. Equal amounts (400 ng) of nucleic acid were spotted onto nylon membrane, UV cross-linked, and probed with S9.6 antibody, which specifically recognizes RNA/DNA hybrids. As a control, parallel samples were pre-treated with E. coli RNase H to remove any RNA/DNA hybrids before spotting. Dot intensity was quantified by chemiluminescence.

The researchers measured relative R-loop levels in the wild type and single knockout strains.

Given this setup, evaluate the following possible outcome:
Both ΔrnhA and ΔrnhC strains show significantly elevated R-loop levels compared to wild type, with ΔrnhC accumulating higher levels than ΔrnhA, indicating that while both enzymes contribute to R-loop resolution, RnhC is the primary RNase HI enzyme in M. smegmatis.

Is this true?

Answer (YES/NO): YES